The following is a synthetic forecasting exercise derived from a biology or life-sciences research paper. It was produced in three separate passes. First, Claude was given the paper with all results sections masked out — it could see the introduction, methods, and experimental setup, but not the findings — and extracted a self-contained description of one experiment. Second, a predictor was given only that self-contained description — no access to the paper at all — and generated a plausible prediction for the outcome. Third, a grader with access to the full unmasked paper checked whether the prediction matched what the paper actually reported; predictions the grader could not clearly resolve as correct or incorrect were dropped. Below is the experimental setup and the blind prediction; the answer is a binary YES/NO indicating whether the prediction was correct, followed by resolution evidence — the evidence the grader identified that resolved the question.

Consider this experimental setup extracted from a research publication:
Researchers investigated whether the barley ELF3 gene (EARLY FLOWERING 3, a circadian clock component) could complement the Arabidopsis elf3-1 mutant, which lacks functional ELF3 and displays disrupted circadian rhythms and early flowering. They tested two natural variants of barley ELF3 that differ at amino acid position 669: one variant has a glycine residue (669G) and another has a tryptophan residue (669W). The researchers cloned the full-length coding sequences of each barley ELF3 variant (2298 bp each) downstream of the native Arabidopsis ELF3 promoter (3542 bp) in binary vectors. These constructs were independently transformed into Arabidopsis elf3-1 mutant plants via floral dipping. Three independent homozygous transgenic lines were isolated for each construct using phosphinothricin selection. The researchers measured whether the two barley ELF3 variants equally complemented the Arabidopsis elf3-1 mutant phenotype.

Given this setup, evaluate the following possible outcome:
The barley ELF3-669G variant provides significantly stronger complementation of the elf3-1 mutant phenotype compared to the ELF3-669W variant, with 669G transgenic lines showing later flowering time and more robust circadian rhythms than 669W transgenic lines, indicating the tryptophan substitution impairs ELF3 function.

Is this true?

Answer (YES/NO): NO